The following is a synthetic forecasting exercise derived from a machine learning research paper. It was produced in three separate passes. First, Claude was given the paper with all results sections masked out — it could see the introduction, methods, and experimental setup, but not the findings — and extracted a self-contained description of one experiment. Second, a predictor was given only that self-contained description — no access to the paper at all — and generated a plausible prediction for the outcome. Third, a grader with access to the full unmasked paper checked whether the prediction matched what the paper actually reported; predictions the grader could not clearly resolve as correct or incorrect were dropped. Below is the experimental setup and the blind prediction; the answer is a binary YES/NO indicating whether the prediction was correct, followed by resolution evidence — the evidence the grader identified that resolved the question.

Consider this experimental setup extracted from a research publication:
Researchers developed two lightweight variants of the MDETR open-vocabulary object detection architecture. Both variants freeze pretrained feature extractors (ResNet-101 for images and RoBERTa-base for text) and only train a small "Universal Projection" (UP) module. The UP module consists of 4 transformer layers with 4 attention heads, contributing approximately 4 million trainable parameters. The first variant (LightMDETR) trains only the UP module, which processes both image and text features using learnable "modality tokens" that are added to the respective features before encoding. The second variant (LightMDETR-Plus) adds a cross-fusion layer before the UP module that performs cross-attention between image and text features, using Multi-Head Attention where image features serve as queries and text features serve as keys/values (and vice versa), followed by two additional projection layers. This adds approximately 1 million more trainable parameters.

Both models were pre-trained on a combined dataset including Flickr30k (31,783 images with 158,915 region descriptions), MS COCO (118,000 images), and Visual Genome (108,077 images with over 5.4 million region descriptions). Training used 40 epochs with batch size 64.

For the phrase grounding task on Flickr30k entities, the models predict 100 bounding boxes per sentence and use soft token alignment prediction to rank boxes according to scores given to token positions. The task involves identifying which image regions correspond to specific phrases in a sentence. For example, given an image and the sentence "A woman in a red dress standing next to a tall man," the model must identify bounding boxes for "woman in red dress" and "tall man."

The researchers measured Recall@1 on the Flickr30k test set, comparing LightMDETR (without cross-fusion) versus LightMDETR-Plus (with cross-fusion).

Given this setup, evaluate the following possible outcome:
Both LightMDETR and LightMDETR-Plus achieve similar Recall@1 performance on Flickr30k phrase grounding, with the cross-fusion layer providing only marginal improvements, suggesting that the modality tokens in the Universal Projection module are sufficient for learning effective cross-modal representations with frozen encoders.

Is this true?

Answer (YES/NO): YES